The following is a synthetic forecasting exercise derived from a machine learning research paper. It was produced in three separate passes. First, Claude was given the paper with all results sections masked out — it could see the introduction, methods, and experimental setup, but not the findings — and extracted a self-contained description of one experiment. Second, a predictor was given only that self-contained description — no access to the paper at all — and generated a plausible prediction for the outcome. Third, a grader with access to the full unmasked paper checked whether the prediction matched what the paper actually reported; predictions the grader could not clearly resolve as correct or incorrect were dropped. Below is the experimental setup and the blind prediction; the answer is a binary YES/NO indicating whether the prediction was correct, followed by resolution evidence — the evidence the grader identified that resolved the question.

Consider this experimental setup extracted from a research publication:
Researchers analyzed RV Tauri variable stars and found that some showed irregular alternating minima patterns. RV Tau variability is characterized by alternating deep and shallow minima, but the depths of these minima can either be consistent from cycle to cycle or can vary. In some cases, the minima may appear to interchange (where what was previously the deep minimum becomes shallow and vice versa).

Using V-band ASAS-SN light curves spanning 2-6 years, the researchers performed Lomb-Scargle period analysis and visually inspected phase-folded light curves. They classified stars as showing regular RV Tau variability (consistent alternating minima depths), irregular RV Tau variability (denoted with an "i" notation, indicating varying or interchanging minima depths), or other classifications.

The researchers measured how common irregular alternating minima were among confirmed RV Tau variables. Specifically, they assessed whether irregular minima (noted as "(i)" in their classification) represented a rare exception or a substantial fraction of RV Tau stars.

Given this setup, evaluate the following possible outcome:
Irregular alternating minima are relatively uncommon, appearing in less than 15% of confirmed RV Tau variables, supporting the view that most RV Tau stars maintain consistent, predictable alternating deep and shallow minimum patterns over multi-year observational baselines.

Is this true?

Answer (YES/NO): YES